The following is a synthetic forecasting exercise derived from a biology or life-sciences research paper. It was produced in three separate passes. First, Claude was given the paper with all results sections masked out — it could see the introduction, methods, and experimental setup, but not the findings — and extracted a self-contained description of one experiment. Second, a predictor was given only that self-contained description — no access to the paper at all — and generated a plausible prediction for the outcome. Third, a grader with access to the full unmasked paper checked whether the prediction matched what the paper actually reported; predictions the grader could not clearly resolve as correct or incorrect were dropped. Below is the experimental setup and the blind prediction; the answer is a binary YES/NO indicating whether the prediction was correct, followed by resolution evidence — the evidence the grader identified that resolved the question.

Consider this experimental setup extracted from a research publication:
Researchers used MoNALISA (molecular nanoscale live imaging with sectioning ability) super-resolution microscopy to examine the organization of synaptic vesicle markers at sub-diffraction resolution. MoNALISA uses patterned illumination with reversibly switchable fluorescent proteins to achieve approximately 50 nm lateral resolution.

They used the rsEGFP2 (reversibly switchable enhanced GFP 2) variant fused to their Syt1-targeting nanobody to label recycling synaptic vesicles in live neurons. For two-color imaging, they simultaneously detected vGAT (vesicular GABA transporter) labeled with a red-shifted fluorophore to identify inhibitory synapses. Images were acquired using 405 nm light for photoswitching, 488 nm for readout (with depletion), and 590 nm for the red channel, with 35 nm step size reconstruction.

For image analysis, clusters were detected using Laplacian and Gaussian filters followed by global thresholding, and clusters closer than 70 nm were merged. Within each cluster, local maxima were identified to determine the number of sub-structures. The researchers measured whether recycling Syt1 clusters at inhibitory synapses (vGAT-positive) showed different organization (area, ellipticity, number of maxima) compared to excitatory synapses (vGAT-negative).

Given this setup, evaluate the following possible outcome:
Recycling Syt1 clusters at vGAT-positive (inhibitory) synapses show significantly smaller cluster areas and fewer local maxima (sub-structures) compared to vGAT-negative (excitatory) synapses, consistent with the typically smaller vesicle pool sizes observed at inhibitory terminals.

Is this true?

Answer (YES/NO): NO